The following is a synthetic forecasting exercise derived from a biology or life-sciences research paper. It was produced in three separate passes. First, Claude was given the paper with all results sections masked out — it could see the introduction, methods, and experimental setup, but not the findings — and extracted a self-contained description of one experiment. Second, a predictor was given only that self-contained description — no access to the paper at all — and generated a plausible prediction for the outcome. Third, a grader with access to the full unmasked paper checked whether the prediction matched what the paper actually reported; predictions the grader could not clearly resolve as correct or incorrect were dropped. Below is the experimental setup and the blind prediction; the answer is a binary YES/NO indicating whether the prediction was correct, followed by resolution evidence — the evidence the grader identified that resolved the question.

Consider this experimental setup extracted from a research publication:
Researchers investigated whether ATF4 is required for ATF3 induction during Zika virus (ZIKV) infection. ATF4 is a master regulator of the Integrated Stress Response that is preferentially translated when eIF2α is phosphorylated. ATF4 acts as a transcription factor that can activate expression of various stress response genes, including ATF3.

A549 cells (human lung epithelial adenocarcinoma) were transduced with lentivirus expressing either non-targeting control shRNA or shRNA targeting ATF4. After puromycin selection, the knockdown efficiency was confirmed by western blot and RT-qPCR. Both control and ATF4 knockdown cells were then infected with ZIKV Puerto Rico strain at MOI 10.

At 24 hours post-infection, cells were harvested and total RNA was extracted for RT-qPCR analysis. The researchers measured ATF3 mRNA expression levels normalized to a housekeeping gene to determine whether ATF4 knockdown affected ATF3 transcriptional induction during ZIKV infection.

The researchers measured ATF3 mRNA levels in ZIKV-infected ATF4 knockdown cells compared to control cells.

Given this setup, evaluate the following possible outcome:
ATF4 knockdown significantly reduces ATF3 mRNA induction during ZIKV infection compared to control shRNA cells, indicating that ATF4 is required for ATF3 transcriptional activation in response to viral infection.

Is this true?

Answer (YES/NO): YES